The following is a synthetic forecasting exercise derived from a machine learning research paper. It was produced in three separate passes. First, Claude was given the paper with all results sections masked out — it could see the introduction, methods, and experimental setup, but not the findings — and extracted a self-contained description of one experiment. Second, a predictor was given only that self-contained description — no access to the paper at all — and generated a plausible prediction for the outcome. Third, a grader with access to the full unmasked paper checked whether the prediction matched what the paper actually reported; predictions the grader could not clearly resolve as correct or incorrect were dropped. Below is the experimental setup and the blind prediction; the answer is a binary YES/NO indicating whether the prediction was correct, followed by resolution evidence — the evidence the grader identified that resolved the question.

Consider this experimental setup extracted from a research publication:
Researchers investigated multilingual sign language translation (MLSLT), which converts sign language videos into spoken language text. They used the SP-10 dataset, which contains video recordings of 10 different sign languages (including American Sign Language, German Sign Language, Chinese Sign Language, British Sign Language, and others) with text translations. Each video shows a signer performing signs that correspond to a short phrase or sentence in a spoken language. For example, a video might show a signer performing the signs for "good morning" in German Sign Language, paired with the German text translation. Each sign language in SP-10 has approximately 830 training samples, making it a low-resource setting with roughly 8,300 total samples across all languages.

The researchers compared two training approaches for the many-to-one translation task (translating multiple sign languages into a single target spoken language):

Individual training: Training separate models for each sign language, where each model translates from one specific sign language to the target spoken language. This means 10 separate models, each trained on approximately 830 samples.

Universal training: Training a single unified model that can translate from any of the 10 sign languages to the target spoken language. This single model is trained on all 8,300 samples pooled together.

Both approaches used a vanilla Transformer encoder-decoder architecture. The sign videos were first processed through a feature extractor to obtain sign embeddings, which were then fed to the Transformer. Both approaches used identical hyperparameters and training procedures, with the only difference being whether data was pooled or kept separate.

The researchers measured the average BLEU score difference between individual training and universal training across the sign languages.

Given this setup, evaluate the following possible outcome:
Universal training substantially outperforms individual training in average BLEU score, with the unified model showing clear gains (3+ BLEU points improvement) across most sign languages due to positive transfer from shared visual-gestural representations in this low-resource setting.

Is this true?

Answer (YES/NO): NO